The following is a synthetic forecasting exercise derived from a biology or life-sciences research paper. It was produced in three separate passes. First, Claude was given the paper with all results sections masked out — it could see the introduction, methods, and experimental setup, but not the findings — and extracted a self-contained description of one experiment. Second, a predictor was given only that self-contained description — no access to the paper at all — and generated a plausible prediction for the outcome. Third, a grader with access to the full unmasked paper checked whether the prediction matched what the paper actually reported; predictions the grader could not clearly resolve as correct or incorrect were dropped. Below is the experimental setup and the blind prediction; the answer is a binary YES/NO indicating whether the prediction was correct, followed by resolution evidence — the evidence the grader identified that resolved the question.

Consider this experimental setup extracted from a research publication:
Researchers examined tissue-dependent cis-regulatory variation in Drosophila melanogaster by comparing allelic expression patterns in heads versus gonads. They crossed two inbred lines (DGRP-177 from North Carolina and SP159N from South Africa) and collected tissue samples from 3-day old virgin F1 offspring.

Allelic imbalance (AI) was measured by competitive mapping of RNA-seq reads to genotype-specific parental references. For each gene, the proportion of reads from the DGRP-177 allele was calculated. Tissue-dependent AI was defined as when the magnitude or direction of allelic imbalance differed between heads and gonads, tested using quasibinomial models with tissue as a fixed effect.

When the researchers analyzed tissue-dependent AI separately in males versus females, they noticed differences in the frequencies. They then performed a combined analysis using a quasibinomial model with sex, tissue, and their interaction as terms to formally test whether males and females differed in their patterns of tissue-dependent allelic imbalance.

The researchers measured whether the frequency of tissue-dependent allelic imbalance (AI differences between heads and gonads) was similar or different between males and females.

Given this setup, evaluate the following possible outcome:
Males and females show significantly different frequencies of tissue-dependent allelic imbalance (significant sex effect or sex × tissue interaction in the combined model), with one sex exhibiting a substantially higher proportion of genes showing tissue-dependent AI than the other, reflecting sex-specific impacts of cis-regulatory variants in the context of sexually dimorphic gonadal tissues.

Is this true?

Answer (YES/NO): YES